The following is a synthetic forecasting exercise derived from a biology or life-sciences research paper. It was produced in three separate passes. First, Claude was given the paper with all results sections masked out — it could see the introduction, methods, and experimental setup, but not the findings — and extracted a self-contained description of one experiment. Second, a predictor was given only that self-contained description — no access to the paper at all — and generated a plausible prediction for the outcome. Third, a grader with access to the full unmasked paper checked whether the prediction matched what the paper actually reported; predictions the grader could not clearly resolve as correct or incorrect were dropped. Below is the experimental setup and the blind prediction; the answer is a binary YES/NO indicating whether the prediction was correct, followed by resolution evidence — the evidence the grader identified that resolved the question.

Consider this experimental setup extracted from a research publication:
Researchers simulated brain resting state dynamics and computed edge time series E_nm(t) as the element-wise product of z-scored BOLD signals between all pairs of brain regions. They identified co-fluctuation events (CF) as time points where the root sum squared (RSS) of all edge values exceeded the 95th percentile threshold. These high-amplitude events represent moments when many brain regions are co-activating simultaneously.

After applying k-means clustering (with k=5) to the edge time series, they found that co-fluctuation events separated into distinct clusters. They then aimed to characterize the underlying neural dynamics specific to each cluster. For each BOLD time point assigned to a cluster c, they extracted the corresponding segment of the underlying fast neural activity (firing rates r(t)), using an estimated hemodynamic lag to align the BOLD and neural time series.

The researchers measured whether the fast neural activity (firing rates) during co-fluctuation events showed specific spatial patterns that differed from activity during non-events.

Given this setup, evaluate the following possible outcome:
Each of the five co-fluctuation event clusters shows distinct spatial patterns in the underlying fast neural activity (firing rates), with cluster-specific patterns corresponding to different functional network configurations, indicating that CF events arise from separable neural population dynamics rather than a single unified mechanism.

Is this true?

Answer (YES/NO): NO